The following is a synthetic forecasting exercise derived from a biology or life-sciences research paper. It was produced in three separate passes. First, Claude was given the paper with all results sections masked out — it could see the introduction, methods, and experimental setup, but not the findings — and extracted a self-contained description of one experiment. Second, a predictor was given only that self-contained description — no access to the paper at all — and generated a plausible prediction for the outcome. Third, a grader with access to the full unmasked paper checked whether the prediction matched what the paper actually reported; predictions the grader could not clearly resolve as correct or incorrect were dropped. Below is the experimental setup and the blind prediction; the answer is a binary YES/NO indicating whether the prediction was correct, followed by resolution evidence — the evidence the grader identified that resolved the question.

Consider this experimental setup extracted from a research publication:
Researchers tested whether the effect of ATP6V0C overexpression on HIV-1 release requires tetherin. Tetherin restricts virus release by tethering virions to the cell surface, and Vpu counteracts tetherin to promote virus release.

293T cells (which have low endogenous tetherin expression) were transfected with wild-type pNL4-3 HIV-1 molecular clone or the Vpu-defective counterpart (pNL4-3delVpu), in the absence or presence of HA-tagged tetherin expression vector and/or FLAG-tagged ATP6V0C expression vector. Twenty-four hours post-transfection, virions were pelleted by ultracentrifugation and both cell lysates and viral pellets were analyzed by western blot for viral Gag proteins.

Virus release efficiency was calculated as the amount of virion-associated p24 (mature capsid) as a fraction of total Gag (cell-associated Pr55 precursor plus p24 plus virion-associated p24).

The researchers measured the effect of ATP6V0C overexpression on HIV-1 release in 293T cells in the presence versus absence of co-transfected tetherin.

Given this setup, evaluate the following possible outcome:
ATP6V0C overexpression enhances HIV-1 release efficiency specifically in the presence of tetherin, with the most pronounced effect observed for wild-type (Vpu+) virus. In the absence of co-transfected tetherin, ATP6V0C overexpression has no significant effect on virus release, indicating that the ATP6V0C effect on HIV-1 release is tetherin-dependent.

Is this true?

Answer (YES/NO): NO